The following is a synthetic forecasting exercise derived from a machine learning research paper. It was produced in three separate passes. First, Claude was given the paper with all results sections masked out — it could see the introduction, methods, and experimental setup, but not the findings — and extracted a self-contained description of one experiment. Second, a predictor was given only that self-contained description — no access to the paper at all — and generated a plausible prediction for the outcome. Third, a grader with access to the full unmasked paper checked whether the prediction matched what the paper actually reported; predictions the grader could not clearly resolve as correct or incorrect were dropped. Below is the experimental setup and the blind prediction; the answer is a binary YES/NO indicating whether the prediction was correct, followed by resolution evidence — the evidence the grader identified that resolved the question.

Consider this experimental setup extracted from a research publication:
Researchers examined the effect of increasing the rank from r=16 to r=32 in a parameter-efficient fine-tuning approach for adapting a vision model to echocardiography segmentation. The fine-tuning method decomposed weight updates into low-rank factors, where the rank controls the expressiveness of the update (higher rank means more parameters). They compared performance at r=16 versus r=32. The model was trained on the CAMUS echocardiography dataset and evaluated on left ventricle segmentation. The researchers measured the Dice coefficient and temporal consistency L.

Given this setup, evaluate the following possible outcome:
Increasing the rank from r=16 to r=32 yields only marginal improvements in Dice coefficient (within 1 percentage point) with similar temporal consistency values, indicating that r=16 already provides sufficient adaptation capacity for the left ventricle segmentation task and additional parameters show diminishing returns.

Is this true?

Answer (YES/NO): YES